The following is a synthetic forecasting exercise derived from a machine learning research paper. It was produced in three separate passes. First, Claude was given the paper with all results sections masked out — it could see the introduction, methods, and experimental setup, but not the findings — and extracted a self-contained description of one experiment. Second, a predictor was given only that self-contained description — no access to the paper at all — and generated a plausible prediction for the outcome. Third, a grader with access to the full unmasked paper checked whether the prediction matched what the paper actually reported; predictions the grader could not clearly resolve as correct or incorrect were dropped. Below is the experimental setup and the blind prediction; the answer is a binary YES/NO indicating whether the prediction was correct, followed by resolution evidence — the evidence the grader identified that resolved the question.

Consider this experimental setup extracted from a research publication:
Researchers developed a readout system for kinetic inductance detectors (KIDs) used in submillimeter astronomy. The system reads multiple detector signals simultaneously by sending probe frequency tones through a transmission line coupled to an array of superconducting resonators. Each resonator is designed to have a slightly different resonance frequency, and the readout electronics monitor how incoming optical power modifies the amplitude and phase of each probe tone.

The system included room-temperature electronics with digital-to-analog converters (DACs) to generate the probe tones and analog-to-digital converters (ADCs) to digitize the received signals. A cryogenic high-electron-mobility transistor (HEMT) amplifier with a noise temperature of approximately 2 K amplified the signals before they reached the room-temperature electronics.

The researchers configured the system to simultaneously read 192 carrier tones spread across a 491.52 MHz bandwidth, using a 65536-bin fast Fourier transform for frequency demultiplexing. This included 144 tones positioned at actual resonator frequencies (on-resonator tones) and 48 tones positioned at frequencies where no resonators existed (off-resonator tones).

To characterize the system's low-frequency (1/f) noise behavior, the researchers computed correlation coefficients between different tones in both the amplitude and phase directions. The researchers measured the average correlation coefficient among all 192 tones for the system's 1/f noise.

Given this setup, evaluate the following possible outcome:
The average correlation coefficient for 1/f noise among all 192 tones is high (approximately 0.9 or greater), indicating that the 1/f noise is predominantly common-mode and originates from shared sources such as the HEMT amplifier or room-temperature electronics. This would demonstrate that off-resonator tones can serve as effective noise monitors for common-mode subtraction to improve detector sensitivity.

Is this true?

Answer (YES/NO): YES